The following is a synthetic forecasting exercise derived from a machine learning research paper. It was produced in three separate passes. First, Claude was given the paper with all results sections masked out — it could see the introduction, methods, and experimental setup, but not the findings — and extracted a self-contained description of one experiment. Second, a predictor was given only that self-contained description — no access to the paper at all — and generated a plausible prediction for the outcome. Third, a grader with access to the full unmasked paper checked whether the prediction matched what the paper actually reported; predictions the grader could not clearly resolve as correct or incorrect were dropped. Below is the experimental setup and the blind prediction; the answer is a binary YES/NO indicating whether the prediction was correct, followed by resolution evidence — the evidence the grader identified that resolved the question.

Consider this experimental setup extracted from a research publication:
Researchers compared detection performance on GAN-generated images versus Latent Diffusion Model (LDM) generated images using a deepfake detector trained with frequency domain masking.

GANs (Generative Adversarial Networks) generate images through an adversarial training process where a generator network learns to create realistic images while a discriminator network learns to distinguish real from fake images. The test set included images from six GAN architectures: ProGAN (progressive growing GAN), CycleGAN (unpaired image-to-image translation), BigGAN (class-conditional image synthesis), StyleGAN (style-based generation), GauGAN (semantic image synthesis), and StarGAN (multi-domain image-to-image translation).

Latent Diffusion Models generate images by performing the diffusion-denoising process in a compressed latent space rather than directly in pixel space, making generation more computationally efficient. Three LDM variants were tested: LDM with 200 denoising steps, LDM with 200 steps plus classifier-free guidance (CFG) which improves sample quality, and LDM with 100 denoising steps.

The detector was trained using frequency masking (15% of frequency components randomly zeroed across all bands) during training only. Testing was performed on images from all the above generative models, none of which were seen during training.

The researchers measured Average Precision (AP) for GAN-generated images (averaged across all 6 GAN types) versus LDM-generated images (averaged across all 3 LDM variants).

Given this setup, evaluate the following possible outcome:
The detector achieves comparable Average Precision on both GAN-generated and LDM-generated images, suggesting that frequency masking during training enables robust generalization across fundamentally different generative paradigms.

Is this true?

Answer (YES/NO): NO